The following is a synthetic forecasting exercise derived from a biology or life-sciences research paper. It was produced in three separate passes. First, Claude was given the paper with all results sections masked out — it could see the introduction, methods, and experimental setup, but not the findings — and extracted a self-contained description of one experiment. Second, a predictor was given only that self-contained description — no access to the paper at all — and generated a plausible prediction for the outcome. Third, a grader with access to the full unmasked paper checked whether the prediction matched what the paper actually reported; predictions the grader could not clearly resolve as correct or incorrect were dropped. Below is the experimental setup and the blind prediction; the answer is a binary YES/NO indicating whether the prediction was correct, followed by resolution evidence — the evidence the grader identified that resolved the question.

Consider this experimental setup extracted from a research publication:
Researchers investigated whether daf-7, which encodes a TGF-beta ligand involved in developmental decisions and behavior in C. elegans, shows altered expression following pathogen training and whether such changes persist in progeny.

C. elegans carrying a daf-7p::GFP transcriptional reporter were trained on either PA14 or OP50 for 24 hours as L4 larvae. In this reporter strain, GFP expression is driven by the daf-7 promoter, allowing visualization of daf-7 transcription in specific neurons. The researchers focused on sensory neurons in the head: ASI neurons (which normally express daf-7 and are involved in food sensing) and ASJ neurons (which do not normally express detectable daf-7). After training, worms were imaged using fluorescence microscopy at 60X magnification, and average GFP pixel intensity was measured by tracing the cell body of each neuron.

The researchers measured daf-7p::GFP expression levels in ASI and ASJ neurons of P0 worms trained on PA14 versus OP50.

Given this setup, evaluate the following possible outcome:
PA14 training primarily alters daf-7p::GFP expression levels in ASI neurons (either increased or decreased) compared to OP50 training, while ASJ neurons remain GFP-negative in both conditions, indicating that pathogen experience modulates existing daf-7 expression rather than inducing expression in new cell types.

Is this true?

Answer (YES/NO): NO